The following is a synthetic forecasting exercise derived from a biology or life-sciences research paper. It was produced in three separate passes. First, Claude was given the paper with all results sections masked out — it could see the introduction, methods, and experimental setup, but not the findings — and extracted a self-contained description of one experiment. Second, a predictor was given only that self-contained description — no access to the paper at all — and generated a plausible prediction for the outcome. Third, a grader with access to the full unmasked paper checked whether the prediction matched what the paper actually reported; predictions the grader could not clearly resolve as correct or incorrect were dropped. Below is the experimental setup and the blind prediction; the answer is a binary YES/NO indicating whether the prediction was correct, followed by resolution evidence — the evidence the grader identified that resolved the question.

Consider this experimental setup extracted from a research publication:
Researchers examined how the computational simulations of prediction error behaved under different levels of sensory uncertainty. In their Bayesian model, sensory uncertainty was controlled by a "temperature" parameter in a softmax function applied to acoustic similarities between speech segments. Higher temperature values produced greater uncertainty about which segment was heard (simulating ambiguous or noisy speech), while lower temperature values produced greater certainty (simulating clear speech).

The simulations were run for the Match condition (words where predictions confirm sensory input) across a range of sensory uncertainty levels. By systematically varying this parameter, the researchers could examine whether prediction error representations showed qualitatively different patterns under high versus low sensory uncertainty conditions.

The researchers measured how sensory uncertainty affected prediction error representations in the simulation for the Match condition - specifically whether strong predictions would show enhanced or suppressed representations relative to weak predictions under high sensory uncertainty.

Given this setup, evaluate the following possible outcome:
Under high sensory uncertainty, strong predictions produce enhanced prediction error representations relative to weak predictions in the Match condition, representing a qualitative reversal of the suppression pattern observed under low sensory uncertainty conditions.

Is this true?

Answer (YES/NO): YES